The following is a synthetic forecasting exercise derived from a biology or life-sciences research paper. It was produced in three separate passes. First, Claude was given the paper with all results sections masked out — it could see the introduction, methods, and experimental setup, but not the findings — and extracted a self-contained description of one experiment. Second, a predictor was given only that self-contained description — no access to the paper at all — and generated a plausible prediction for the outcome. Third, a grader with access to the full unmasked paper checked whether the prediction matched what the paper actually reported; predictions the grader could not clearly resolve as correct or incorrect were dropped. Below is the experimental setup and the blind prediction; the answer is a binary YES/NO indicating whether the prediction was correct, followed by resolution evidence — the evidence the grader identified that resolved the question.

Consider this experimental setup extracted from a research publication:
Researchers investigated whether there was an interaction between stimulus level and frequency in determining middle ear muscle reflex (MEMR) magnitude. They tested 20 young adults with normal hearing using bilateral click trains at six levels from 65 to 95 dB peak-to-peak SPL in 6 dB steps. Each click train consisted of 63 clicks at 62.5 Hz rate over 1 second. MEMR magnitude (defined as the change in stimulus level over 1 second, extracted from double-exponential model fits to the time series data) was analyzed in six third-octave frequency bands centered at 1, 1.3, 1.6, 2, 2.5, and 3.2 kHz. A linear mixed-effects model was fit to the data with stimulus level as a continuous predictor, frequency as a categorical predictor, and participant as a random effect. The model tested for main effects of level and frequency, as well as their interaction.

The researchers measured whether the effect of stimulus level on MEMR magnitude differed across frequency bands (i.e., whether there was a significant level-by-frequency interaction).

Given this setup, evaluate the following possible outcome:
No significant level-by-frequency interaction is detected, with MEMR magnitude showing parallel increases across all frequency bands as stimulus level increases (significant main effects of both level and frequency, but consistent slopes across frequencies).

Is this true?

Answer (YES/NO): YES